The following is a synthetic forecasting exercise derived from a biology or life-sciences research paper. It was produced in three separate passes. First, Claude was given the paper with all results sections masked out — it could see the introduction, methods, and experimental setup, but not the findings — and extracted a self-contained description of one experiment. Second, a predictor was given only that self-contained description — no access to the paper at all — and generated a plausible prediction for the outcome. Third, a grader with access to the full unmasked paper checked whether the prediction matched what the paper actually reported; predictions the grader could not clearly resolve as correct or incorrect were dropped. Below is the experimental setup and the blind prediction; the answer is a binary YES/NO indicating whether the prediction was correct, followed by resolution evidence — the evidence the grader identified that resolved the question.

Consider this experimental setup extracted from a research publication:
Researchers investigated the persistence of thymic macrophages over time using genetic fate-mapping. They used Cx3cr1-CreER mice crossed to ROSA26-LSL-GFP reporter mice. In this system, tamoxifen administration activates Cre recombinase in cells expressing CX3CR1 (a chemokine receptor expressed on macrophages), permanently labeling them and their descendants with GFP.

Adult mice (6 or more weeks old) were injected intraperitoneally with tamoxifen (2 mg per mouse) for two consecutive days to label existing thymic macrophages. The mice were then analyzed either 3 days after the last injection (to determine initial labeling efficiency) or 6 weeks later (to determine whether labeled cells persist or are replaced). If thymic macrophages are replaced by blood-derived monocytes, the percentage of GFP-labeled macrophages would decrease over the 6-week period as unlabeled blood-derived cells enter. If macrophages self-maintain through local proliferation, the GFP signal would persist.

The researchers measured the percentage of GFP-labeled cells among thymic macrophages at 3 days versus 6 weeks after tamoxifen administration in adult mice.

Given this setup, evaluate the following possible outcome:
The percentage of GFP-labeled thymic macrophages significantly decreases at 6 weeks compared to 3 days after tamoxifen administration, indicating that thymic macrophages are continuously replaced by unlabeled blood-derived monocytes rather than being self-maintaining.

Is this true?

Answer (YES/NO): NO